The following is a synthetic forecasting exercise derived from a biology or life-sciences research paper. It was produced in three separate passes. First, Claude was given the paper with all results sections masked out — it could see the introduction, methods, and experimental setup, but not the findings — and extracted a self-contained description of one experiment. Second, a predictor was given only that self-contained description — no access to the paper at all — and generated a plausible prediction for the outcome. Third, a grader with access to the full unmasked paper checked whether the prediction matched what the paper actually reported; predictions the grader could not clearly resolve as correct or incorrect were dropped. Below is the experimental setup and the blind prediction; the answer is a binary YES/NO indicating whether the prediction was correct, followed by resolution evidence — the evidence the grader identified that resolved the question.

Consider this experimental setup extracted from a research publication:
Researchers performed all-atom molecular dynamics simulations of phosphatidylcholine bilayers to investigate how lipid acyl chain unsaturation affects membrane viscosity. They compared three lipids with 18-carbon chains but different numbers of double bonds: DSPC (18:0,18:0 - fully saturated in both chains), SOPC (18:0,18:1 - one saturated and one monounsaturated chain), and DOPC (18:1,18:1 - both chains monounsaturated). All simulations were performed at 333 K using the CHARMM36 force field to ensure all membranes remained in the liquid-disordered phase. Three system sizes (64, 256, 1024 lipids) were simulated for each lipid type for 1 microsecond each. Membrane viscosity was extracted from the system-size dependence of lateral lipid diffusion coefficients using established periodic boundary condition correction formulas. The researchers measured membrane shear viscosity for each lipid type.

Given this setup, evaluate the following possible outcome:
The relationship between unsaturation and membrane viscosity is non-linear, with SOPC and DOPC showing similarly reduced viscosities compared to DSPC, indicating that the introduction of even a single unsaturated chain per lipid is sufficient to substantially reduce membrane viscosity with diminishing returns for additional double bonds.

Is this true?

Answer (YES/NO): NO